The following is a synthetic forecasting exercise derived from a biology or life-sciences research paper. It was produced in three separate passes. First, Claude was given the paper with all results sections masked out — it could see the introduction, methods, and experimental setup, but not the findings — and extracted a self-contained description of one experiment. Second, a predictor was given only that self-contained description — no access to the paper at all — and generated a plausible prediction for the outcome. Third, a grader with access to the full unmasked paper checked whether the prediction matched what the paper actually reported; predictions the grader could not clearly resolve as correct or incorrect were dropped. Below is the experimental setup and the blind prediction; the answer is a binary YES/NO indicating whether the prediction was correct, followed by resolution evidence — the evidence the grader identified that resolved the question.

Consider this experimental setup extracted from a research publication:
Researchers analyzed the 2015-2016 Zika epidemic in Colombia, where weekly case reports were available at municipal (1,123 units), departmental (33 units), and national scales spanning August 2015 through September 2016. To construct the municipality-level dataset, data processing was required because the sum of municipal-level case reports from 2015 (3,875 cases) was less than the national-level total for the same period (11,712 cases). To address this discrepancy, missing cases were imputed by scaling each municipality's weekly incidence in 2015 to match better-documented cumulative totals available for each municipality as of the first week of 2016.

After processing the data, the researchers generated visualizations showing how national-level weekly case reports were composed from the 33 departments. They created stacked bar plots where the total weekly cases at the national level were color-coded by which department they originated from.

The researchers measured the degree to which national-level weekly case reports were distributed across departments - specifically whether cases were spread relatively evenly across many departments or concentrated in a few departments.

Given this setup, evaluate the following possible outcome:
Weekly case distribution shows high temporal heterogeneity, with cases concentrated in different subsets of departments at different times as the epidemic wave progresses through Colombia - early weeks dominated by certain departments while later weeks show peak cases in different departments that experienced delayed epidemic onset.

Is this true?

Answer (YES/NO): YES